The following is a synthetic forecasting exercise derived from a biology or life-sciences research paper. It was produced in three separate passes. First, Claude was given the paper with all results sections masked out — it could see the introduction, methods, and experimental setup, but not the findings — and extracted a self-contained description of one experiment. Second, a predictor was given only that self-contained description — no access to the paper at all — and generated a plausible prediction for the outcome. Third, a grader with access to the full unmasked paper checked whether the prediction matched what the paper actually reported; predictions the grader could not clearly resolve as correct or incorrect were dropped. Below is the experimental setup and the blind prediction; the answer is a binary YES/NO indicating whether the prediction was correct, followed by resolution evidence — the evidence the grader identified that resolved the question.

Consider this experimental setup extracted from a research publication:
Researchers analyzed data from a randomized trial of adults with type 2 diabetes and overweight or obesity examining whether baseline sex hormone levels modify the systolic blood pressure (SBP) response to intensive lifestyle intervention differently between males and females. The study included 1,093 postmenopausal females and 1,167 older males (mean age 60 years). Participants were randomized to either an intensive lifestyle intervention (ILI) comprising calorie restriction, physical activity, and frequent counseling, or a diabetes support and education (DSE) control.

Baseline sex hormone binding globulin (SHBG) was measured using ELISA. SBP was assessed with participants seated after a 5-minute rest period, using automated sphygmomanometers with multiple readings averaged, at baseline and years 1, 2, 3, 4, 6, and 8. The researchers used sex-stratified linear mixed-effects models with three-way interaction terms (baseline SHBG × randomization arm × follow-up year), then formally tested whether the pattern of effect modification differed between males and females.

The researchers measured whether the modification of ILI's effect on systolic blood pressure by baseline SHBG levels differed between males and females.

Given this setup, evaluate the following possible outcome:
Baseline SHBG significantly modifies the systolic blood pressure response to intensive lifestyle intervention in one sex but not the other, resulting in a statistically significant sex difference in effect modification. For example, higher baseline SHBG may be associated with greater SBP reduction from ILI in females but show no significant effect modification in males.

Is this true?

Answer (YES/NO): NO